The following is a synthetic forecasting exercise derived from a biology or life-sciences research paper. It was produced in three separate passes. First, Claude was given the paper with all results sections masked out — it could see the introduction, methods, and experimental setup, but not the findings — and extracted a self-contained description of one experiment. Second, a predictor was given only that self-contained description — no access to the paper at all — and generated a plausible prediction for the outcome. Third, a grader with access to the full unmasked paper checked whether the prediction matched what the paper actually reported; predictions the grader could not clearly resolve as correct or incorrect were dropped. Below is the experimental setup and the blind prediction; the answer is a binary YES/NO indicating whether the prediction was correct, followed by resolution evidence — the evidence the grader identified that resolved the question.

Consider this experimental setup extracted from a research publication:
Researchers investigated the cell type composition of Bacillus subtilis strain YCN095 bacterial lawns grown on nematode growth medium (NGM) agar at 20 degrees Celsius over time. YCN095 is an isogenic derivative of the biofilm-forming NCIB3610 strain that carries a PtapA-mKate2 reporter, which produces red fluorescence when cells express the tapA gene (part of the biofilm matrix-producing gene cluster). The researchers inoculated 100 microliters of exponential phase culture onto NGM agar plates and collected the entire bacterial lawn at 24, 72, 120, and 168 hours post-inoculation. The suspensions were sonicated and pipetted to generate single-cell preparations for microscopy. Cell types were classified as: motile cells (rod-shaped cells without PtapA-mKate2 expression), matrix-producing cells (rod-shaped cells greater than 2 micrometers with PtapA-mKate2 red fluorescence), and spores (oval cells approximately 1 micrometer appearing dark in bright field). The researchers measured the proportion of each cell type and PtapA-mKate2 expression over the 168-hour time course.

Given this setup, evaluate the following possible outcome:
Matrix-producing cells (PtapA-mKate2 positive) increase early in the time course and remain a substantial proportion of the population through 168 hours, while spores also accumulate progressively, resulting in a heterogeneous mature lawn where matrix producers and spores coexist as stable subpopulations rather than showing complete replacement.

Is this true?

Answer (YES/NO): NO